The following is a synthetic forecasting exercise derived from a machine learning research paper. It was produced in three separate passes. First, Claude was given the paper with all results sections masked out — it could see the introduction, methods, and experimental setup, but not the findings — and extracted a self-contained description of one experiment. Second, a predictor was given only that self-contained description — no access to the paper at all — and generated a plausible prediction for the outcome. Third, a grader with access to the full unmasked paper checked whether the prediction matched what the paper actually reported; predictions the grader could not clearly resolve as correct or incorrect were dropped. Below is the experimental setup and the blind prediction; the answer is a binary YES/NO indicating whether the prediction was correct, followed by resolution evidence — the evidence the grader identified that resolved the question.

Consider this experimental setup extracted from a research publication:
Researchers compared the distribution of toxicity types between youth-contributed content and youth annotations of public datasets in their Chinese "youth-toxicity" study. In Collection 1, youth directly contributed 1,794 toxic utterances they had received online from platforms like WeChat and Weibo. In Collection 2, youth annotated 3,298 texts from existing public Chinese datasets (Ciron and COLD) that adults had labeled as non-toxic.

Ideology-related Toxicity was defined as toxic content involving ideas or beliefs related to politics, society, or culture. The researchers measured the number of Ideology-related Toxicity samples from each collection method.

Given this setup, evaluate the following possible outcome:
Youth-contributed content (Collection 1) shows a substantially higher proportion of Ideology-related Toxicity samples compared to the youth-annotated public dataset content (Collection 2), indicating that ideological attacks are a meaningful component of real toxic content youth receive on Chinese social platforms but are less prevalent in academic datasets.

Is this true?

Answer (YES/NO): NO